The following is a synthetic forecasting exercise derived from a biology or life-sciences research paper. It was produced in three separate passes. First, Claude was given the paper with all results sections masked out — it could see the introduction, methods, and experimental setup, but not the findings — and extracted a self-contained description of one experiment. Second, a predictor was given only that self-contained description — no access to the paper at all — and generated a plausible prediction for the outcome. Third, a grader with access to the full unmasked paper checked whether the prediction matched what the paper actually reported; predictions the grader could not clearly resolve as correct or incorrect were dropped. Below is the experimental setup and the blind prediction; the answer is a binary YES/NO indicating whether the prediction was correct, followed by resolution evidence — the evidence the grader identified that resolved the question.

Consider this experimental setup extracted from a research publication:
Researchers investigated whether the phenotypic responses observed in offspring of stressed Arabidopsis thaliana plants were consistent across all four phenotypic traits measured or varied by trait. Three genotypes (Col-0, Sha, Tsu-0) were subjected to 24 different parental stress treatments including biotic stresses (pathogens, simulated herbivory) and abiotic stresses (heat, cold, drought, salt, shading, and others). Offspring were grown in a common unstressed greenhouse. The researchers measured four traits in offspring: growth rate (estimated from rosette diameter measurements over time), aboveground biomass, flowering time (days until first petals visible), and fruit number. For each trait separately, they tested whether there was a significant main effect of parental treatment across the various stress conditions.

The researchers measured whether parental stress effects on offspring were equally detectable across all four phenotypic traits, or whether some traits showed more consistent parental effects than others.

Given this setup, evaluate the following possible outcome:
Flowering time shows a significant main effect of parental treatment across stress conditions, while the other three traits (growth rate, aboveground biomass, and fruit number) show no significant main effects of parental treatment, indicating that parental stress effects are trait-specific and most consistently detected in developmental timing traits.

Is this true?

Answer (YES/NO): NO